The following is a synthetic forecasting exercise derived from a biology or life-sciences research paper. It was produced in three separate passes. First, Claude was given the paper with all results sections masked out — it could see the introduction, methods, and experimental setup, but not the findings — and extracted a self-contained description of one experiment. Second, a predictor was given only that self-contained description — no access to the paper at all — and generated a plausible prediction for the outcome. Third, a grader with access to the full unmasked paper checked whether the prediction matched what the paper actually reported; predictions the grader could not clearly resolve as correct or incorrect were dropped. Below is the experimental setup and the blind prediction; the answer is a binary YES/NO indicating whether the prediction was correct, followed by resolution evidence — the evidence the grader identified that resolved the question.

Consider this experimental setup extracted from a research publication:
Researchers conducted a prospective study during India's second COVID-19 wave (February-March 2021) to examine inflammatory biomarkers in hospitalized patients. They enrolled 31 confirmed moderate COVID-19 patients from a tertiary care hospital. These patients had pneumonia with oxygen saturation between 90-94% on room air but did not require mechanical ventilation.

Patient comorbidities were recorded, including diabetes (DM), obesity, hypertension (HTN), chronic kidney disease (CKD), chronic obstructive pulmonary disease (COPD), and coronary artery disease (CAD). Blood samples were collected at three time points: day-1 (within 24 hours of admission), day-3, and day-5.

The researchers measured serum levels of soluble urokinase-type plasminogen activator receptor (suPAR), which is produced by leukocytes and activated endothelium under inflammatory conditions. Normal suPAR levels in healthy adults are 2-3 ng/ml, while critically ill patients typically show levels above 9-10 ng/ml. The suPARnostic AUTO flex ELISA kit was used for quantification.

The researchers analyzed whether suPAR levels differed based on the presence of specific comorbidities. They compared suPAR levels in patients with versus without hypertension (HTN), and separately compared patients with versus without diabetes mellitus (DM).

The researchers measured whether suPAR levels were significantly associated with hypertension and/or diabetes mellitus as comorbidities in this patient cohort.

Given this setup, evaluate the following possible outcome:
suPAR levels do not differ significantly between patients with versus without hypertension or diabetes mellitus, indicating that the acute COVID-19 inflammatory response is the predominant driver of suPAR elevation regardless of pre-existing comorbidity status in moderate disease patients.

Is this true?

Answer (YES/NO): NO